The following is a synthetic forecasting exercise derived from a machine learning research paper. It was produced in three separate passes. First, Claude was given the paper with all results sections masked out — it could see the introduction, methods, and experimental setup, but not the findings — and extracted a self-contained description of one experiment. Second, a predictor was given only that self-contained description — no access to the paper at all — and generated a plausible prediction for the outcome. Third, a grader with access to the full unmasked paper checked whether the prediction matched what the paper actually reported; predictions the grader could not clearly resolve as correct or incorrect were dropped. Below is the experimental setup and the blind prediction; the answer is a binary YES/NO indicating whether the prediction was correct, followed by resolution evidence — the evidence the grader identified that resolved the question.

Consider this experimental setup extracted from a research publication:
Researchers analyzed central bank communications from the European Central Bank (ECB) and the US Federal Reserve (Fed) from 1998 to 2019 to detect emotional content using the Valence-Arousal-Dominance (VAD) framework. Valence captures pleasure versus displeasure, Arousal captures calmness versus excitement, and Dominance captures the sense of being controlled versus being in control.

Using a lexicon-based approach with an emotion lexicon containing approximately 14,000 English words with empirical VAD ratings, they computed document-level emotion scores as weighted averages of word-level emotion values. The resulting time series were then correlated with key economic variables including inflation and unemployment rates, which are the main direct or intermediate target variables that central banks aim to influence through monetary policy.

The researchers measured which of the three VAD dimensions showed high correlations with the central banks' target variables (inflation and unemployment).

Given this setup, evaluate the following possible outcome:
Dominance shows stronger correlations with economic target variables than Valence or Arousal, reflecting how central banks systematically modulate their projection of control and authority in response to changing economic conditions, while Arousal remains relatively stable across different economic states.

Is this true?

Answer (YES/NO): NO